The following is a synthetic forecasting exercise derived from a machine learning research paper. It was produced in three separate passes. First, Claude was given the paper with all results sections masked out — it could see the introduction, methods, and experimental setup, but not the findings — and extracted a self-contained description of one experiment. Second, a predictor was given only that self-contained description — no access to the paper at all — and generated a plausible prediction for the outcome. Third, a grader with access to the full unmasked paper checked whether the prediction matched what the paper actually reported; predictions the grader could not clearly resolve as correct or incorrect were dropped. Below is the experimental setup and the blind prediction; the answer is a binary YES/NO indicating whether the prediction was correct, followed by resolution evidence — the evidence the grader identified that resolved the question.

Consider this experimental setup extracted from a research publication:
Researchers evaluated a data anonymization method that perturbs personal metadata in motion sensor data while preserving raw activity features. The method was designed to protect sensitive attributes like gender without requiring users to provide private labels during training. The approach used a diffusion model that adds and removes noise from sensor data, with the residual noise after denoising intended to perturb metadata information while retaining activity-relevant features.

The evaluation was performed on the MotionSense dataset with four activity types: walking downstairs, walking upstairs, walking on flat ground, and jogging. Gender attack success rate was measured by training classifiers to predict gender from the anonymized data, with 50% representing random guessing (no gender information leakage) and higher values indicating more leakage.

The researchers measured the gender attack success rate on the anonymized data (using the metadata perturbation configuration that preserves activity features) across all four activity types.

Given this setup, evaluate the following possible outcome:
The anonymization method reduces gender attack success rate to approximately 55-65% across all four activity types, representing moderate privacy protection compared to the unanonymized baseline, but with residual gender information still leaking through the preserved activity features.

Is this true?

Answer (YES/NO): NO